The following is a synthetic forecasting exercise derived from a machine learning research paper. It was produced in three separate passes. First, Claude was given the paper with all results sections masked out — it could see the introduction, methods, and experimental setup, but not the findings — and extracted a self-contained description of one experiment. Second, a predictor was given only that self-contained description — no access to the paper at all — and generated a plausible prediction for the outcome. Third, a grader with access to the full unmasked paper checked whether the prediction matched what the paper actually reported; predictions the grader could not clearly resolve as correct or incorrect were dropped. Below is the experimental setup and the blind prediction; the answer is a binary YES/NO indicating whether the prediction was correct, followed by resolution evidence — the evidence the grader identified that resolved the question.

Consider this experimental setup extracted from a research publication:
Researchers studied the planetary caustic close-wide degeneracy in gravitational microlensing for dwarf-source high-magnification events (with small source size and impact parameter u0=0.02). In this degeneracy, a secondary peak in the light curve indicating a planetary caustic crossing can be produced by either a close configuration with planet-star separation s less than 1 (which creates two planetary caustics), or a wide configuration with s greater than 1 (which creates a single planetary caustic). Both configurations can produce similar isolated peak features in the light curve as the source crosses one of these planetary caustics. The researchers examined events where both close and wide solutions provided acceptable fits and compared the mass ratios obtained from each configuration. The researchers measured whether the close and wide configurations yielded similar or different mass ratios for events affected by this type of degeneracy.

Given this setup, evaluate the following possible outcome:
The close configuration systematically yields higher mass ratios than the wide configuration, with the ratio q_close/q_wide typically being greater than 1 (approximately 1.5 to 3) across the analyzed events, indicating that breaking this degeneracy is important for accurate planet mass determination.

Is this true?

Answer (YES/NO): NO